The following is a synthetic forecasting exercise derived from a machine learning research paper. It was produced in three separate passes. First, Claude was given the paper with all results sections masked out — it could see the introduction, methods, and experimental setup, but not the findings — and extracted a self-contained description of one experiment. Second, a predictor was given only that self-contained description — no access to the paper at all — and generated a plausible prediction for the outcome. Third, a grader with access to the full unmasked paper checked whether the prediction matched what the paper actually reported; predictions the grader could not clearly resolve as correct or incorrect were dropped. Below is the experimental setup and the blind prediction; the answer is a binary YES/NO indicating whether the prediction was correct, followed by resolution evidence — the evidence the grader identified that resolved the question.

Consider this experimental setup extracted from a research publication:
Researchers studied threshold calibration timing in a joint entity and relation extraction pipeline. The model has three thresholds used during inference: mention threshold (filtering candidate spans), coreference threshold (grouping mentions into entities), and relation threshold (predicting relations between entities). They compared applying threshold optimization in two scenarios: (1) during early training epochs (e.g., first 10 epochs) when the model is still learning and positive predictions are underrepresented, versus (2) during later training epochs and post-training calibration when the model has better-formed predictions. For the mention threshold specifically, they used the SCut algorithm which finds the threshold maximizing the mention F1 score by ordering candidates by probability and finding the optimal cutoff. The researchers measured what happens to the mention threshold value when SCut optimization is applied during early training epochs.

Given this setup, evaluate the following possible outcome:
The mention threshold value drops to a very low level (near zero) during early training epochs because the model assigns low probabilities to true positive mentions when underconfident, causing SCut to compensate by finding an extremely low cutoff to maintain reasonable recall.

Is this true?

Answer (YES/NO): YES